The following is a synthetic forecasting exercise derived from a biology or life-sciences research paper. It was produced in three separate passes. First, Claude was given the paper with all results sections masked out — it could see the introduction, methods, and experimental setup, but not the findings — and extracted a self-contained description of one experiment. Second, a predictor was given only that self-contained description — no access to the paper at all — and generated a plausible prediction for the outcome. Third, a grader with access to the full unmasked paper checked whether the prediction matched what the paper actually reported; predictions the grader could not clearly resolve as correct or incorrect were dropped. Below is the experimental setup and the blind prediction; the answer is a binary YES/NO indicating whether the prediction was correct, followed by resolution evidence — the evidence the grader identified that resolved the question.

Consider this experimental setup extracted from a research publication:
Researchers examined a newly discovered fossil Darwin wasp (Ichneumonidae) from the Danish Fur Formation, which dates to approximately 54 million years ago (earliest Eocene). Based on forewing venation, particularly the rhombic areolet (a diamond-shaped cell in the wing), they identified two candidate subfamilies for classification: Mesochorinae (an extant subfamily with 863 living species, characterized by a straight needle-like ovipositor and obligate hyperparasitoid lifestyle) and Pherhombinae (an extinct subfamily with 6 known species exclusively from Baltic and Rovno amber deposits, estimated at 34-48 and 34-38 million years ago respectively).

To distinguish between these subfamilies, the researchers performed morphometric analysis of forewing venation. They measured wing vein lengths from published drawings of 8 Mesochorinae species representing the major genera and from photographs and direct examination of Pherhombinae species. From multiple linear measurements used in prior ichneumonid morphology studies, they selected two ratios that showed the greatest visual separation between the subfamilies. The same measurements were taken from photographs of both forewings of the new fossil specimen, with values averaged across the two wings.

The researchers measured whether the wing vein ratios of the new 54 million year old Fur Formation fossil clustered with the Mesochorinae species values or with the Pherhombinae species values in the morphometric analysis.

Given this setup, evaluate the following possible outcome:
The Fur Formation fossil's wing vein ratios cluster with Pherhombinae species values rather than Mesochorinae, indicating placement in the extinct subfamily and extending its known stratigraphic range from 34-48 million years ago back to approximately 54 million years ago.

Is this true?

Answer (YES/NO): YES